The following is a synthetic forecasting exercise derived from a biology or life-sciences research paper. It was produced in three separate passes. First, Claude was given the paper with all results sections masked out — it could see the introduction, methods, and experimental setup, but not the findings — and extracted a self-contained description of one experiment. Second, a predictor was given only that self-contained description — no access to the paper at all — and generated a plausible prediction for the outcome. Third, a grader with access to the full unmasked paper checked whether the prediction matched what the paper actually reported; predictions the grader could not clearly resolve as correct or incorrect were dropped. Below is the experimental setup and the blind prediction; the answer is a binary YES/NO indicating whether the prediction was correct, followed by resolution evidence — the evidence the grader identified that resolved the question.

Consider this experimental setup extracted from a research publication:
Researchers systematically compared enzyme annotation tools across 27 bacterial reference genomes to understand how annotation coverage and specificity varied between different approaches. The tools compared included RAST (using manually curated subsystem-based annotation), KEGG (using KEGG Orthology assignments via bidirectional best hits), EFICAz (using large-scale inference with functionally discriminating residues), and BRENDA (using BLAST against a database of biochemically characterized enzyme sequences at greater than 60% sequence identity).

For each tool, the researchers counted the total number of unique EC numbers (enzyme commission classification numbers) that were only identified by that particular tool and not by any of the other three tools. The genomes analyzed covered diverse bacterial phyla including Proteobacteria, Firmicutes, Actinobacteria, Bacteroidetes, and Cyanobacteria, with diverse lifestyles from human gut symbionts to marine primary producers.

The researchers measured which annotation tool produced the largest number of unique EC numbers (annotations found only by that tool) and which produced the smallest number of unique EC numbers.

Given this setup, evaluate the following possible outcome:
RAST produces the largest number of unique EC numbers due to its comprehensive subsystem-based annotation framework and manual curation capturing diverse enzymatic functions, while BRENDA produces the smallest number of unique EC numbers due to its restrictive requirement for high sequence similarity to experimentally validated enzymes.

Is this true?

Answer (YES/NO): NO